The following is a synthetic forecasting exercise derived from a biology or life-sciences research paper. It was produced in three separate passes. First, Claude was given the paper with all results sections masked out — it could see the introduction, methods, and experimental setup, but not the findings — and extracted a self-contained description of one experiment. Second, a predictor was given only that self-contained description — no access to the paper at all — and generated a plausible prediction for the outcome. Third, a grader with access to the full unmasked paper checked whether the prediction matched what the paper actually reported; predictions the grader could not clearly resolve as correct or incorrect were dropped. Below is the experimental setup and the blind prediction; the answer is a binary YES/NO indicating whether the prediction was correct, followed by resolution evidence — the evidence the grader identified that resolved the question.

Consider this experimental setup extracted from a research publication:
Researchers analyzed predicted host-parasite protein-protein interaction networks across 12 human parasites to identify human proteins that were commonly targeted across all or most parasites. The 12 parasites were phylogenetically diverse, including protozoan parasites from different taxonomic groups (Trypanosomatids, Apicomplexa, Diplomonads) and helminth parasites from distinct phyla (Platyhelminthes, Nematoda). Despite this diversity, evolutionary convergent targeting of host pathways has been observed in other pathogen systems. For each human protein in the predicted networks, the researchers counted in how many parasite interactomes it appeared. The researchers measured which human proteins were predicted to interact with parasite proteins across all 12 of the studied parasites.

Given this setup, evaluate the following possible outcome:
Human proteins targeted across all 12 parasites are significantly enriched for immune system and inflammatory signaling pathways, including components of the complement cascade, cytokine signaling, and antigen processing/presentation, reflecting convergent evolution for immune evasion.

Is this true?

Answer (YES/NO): NO